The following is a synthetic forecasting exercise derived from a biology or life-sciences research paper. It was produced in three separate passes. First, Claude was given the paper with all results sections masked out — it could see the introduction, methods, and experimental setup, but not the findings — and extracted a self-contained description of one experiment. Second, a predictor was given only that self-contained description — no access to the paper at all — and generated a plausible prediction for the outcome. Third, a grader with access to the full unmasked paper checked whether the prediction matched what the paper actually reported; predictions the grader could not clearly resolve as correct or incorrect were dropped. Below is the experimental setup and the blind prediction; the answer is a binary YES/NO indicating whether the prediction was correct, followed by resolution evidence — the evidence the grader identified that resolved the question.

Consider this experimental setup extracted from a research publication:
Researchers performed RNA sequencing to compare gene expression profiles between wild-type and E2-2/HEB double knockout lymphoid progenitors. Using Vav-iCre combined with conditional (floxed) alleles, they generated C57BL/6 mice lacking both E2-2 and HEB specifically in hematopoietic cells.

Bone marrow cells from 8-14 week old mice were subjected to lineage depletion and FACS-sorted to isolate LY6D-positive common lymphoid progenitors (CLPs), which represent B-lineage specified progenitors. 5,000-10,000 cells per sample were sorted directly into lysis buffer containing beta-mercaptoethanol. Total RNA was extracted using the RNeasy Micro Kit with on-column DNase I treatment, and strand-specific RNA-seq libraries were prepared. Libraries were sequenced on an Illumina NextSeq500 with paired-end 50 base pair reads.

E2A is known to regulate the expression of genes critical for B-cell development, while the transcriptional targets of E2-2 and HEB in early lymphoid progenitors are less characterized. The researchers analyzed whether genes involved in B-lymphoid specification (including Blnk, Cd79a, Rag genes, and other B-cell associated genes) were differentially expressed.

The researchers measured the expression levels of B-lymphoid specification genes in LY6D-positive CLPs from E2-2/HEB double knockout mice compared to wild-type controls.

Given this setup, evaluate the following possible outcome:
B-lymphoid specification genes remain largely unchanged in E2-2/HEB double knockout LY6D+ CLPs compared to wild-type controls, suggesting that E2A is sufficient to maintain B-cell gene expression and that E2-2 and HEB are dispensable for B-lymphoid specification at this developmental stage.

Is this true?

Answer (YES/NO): NO